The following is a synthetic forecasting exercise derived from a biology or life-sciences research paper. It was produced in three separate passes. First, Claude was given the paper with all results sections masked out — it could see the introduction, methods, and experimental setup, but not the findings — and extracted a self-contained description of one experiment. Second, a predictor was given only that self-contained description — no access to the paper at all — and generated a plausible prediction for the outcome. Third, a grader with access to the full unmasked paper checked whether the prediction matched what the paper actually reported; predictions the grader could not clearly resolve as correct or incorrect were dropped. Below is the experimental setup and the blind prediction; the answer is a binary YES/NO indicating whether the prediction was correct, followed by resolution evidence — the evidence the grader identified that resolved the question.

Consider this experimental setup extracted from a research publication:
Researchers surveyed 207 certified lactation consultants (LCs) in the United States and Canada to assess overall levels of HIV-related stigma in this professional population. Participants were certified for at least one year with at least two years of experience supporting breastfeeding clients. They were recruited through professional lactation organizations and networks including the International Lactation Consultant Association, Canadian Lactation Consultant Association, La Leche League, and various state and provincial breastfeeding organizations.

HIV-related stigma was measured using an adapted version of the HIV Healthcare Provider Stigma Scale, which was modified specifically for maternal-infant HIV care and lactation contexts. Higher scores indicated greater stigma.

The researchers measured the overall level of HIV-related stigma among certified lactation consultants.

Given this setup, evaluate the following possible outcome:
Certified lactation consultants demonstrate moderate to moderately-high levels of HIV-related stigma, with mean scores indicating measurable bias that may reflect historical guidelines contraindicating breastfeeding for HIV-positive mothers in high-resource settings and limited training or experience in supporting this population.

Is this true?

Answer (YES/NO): NO